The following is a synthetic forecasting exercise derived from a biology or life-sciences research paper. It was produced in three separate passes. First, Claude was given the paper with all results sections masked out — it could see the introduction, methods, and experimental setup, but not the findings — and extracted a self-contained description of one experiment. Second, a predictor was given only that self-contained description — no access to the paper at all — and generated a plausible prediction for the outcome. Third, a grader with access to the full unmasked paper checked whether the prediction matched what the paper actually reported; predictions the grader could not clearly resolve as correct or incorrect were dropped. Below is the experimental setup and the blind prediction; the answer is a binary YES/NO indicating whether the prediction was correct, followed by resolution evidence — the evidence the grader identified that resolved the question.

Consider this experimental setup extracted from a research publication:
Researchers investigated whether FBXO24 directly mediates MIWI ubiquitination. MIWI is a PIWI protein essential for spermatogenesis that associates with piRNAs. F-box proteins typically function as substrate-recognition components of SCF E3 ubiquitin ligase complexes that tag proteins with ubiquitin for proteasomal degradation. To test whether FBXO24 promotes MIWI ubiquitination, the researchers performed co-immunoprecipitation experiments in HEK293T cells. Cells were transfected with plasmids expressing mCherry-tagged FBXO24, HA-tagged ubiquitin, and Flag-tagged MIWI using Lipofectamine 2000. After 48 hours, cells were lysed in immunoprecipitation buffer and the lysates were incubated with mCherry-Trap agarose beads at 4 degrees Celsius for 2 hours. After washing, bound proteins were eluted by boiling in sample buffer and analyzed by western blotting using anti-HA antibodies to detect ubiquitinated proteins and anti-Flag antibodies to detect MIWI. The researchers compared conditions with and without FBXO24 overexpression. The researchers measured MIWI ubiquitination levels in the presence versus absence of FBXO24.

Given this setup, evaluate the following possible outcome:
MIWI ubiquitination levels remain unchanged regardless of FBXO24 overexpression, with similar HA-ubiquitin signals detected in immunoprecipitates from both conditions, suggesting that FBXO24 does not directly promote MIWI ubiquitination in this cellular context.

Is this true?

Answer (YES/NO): NO